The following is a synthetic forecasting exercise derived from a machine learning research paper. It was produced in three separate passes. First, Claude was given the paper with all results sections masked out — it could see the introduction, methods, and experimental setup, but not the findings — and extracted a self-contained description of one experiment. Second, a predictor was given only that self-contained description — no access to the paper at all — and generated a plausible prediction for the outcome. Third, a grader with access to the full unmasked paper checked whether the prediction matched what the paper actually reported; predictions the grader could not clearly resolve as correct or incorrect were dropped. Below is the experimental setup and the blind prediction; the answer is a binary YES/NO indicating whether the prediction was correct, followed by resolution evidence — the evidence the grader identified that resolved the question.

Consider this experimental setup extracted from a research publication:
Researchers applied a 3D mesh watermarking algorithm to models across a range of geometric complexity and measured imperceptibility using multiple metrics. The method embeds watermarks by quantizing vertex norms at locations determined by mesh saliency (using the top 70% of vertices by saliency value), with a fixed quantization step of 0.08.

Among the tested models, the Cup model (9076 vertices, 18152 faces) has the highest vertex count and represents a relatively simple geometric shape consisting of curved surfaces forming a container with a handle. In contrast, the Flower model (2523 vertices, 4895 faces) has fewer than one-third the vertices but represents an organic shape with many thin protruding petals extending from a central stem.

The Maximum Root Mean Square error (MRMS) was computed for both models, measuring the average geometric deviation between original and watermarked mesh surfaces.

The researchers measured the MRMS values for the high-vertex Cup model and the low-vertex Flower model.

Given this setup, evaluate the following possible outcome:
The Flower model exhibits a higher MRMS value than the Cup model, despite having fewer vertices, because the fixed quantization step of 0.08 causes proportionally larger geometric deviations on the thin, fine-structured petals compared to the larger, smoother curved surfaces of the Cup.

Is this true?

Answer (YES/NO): NO